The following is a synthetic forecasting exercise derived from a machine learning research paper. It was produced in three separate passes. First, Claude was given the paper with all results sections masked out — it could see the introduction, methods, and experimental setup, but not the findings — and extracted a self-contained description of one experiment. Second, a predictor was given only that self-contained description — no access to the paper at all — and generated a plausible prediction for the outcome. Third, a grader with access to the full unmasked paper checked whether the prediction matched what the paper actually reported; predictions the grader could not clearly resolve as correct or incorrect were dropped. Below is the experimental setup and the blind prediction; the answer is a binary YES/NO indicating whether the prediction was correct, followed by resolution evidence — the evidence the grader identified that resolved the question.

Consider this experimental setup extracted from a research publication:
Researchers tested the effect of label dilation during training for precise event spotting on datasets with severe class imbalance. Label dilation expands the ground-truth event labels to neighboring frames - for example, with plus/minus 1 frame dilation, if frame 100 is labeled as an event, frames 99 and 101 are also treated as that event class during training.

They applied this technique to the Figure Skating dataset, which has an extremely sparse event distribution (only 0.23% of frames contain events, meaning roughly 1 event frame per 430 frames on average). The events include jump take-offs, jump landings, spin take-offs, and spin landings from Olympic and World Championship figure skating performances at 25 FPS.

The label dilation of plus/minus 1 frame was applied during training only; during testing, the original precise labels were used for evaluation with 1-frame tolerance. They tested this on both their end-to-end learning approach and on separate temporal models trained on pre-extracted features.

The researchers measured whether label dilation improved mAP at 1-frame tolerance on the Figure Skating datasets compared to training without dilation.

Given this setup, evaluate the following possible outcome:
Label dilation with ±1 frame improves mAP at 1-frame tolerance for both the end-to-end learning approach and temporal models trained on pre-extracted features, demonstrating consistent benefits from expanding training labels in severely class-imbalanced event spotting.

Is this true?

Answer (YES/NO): YES